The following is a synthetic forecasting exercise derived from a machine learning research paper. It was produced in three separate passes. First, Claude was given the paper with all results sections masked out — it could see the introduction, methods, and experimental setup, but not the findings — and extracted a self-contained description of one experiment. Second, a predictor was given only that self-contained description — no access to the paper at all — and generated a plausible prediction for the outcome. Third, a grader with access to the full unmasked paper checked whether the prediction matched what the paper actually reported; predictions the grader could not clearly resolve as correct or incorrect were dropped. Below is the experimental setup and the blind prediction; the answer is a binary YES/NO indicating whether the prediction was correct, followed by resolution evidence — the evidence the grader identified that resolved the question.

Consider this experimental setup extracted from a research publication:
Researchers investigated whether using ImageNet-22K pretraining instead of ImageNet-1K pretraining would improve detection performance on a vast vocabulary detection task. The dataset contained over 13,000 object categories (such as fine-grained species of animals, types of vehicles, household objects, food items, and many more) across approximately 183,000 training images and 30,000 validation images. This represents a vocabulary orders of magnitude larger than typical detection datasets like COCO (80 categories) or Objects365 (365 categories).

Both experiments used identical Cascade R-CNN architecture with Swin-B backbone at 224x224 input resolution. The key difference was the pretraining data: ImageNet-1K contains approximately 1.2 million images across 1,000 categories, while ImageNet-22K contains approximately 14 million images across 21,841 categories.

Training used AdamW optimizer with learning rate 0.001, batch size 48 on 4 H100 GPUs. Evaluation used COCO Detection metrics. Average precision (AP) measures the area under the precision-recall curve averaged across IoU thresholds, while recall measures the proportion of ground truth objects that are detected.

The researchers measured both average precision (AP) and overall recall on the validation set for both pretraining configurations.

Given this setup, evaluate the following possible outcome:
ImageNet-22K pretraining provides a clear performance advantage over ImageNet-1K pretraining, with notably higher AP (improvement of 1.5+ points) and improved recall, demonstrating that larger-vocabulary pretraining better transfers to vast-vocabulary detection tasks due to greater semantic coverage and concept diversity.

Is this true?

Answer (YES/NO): NO